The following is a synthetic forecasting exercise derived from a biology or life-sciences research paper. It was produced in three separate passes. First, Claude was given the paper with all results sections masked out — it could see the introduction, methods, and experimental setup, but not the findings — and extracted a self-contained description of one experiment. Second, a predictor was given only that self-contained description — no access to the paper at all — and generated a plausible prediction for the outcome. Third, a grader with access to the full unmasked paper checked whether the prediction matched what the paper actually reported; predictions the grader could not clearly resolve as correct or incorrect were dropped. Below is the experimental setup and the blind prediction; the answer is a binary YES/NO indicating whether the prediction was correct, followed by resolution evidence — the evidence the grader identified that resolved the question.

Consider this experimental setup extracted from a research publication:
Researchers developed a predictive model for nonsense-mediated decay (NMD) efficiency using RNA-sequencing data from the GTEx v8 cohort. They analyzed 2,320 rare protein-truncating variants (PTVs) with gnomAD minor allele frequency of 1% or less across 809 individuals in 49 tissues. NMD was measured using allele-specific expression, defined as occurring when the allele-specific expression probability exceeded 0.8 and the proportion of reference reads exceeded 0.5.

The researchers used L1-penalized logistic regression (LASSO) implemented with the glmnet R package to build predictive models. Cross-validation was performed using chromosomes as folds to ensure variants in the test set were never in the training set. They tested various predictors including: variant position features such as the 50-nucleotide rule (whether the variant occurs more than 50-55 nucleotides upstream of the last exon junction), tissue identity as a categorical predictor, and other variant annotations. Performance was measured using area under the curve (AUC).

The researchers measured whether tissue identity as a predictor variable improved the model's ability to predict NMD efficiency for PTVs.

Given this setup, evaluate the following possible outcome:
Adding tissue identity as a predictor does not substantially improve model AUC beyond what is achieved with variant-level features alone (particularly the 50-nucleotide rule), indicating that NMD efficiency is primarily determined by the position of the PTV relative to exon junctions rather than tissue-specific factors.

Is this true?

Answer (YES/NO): YES